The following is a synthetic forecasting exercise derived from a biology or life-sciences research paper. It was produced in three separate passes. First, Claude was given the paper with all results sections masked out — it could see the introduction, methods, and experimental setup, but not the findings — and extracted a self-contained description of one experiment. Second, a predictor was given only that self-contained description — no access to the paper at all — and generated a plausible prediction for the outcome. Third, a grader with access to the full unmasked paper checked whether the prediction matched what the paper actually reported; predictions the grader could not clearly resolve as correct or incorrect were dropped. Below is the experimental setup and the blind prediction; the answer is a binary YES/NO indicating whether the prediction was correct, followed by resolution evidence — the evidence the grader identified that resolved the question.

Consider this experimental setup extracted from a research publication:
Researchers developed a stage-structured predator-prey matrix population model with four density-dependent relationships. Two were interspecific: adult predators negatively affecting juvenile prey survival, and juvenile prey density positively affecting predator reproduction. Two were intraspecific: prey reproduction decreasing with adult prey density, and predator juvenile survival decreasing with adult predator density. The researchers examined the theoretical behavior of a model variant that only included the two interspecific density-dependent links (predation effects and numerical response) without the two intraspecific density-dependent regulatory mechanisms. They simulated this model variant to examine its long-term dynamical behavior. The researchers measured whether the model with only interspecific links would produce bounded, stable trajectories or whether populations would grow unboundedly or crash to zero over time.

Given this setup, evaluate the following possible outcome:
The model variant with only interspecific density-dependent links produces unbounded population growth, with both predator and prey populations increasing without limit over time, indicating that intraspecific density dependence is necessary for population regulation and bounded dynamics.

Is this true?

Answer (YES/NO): NO